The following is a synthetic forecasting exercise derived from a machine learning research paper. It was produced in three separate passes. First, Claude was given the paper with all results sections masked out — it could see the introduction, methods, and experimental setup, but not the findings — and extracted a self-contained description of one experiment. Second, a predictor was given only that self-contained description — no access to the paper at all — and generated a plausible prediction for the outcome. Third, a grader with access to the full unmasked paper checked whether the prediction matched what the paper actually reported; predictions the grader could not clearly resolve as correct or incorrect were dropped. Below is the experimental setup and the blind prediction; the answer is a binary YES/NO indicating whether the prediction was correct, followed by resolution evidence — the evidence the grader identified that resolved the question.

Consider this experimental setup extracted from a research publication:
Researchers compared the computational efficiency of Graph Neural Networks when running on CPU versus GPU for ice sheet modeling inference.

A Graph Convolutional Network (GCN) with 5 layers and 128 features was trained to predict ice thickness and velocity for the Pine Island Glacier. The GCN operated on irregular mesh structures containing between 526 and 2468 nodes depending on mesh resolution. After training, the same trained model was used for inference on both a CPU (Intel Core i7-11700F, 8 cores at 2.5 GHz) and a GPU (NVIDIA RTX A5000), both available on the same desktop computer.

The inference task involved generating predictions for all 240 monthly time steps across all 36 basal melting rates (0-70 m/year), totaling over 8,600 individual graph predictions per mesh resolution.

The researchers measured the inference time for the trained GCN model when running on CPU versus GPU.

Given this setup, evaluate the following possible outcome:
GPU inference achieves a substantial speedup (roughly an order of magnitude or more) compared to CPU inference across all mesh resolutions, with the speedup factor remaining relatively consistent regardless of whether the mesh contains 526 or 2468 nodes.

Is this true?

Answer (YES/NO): NO